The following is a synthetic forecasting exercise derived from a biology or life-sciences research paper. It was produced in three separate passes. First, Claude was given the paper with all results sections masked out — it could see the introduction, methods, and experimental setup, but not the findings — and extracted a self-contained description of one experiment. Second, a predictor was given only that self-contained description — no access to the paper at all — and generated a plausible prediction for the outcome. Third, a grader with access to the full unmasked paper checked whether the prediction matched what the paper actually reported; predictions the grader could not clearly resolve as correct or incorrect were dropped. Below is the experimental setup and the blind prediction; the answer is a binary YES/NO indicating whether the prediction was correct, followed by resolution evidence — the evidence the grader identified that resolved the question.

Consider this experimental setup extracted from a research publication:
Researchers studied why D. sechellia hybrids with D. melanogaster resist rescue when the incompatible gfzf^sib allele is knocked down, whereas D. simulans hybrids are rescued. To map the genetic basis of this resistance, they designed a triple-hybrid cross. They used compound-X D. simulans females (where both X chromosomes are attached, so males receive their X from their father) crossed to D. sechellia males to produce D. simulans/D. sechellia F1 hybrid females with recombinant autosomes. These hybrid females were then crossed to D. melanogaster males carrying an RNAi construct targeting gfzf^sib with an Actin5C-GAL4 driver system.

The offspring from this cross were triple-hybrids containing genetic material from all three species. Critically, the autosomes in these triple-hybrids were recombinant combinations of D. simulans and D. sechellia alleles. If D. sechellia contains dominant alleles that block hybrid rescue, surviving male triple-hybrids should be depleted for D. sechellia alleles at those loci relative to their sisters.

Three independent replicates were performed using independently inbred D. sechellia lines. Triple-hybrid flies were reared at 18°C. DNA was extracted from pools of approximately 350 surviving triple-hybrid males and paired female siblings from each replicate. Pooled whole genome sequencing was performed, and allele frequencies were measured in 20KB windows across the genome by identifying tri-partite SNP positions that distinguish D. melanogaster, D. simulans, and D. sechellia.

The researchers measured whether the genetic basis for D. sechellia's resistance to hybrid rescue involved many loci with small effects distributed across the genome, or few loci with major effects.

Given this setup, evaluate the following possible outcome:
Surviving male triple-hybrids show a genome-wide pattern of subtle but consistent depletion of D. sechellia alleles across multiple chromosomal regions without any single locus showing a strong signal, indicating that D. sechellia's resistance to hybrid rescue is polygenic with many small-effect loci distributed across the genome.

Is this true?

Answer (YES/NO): NO